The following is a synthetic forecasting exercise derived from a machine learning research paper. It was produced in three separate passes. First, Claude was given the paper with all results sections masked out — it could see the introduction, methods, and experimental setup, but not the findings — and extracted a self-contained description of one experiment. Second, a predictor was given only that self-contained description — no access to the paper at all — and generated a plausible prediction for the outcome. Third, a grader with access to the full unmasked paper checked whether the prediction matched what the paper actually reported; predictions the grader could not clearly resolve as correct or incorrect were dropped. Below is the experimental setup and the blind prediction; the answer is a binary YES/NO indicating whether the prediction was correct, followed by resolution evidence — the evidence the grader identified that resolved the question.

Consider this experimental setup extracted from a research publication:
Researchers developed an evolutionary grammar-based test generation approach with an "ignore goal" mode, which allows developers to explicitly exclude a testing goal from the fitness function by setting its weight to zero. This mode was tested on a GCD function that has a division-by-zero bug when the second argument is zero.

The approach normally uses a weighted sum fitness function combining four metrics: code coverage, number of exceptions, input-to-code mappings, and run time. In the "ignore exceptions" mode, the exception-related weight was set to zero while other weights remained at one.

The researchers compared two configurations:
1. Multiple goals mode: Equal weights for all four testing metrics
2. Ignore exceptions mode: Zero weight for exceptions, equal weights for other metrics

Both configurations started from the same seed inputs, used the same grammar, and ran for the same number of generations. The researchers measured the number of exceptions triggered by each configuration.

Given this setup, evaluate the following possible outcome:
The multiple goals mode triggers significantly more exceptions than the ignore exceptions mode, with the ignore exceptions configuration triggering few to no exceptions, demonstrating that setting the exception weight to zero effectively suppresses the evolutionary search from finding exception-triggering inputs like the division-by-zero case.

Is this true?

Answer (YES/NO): YES